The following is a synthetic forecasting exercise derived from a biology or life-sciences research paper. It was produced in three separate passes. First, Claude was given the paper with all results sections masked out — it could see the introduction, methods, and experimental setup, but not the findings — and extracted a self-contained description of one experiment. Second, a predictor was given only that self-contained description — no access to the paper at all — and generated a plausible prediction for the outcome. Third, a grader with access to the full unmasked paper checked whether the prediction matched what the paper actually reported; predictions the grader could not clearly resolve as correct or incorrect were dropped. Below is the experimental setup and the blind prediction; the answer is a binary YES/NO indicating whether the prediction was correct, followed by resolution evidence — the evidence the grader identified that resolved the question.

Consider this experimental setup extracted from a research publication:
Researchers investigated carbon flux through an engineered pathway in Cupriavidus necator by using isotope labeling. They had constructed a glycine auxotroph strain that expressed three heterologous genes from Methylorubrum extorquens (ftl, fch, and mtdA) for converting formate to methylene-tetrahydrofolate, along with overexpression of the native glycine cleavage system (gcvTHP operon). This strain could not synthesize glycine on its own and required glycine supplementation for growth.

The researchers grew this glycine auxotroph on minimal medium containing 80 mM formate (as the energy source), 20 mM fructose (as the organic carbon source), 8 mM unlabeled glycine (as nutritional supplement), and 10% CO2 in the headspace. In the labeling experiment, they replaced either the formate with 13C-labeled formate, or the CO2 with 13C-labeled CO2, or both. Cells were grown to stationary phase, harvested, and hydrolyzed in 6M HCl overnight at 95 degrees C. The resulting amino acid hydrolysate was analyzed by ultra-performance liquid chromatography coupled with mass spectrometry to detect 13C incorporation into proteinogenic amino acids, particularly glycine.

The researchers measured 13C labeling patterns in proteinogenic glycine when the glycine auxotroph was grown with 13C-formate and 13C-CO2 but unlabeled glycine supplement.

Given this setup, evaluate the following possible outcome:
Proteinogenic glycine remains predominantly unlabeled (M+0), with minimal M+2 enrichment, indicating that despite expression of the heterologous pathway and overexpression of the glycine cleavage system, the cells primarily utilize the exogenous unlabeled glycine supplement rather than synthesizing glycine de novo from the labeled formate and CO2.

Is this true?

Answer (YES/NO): NO